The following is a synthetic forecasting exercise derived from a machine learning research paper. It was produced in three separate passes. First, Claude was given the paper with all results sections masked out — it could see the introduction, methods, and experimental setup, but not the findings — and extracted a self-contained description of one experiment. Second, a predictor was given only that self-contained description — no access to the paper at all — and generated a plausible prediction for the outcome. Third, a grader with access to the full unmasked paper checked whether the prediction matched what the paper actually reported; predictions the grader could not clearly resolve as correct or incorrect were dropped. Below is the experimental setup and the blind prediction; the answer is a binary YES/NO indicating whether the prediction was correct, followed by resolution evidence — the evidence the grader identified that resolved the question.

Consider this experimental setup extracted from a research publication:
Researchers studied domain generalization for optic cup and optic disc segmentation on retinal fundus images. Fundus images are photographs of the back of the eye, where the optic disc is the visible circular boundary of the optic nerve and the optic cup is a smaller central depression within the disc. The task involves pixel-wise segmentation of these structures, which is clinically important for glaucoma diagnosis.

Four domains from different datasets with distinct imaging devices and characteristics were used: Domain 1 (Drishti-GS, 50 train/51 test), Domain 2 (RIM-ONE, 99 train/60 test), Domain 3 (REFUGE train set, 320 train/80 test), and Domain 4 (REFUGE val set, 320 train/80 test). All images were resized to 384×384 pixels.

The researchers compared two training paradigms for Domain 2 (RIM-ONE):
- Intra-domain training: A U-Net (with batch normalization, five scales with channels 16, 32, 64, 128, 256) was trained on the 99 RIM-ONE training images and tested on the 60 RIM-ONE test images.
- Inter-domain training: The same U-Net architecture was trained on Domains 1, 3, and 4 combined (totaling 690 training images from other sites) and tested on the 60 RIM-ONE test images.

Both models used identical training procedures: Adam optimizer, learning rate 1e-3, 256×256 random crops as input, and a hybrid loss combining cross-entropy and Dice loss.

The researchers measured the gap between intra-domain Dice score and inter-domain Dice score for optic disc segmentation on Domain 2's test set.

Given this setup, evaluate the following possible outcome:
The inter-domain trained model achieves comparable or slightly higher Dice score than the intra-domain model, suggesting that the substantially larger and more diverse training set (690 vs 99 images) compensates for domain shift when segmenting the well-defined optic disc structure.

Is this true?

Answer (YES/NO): NO